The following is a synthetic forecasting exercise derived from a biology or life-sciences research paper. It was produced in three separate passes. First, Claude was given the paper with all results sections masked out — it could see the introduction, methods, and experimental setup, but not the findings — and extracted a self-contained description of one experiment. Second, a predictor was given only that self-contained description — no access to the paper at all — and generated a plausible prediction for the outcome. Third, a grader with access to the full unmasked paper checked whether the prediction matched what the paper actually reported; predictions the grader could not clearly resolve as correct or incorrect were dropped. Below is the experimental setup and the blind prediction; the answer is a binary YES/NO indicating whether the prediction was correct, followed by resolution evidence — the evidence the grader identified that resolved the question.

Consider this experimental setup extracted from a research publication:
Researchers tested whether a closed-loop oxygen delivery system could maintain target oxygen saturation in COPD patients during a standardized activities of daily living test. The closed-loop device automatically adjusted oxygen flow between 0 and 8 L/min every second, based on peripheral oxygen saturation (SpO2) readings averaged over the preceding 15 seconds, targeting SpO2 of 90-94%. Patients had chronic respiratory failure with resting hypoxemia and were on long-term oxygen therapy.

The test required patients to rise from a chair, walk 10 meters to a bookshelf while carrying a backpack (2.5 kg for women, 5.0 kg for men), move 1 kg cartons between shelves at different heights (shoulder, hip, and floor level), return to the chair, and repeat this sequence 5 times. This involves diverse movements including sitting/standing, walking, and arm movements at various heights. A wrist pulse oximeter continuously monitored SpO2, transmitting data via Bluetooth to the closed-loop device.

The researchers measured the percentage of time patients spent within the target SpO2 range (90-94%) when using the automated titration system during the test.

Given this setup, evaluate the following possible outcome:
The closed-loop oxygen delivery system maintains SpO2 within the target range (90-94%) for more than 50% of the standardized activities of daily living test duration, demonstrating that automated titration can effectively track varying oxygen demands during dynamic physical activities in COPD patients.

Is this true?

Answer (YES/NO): NO